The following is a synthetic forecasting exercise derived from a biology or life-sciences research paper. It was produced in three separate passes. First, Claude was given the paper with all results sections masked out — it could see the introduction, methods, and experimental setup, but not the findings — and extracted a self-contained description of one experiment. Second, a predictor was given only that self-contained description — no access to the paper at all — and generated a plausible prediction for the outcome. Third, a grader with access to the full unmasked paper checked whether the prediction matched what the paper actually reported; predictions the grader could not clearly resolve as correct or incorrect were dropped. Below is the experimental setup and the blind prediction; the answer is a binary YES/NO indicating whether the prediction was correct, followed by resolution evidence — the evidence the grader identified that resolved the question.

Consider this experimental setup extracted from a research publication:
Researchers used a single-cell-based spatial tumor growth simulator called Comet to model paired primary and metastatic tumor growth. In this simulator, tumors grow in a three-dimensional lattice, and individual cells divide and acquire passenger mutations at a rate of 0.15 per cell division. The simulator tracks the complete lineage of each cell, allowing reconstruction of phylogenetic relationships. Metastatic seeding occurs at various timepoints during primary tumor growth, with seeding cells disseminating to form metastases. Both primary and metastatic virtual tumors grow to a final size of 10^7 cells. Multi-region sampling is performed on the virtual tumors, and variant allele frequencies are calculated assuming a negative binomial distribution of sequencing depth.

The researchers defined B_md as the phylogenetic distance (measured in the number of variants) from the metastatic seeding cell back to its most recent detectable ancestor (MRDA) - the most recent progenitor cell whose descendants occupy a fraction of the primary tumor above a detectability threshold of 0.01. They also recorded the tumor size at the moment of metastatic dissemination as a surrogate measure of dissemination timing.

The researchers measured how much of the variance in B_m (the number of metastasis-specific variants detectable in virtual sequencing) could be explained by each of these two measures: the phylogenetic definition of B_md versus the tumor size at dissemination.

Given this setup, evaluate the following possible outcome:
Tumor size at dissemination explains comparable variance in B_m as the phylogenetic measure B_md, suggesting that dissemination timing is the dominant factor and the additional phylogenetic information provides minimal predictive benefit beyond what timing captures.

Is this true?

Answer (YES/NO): NO